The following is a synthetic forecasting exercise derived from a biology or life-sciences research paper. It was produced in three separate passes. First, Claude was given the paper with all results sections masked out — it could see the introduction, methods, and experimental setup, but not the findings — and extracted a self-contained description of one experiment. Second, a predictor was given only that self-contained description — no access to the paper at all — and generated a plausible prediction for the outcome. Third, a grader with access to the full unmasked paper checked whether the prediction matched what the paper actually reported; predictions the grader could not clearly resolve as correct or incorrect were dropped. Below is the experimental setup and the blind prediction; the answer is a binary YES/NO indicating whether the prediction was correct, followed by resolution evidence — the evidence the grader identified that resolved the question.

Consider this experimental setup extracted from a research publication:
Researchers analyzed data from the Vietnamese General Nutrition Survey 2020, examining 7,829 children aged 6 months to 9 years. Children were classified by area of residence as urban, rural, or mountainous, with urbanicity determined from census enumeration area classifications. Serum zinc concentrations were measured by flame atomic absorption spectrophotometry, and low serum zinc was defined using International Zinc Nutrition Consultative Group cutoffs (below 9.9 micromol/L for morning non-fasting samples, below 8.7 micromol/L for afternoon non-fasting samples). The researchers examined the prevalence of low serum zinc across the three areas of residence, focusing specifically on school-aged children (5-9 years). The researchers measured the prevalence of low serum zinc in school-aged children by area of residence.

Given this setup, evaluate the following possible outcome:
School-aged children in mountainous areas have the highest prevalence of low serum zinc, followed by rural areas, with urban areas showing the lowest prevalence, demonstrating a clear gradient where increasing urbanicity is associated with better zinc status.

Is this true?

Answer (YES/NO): YES